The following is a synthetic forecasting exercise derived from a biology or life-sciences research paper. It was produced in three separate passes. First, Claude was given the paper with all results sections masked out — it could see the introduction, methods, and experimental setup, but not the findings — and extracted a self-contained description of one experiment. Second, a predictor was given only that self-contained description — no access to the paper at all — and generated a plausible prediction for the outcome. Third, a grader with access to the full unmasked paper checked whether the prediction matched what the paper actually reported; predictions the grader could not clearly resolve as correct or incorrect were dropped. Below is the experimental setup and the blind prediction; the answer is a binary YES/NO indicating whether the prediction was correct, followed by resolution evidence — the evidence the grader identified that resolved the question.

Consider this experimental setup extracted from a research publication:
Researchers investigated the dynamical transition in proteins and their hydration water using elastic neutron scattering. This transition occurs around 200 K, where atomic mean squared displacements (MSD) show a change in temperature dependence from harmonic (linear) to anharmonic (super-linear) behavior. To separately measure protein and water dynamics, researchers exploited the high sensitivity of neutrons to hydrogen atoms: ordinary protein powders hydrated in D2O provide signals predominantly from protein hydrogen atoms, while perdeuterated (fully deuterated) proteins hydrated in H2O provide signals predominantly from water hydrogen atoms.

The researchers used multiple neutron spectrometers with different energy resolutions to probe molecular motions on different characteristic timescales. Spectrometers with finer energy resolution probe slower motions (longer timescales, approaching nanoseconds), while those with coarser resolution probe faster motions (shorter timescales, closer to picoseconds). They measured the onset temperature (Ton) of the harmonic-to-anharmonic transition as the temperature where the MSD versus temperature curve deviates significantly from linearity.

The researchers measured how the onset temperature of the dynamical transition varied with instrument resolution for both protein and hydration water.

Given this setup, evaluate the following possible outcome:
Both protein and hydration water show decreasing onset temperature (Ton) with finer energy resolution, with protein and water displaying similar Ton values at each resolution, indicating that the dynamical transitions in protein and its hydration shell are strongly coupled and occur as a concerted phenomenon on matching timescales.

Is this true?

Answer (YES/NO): NO